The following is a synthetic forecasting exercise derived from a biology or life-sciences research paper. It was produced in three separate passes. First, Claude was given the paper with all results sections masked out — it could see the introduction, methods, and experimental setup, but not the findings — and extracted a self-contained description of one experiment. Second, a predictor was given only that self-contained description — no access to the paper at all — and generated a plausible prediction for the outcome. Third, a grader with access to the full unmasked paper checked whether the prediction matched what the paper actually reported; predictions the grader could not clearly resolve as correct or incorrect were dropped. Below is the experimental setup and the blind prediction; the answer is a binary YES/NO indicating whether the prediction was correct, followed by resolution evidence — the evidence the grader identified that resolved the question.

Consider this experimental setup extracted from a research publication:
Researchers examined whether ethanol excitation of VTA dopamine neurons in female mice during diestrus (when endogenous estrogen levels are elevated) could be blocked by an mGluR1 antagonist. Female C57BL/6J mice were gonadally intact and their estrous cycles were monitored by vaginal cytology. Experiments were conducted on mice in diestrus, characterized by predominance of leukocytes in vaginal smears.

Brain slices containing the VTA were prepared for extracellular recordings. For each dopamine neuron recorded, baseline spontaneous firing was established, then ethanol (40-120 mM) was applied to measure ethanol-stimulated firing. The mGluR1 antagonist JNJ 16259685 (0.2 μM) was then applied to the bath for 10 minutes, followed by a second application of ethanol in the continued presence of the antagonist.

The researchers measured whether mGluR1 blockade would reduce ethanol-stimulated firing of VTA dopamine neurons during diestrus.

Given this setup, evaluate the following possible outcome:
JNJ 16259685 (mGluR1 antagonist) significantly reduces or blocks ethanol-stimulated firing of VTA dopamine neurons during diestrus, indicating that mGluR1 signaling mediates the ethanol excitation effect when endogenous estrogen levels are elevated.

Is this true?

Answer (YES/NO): YES